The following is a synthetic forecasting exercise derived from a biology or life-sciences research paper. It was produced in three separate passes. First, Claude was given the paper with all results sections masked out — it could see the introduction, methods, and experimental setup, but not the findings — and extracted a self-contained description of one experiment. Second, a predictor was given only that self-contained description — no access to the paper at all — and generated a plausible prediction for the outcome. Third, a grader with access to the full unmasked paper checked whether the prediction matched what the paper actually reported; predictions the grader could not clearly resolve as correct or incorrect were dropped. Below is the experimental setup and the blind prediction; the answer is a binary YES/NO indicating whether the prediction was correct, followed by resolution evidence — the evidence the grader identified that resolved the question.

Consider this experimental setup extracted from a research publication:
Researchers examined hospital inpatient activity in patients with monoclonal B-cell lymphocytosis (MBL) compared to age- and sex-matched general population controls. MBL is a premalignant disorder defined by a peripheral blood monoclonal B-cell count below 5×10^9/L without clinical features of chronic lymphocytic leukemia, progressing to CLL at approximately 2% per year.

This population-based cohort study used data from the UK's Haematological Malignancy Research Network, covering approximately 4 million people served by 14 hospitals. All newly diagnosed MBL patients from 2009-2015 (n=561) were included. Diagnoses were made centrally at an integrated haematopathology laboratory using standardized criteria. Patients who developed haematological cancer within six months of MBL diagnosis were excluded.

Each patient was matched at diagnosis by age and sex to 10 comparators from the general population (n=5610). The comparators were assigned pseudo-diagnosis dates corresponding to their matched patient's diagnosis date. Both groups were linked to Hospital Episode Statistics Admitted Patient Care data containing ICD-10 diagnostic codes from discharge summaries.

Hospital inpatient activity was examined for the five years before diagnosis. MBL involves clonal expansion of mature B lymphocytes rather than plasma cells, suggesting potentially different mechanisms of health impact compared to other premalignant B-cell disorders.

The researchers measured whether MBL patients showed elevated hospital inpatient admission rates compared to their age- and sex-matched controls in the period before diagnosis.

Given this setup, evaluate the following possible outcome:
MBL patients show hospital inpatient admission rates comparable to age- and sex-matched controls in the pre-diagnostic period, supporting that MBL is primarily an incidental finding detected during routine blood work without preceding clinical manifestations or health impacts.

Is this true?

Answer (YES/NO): YES